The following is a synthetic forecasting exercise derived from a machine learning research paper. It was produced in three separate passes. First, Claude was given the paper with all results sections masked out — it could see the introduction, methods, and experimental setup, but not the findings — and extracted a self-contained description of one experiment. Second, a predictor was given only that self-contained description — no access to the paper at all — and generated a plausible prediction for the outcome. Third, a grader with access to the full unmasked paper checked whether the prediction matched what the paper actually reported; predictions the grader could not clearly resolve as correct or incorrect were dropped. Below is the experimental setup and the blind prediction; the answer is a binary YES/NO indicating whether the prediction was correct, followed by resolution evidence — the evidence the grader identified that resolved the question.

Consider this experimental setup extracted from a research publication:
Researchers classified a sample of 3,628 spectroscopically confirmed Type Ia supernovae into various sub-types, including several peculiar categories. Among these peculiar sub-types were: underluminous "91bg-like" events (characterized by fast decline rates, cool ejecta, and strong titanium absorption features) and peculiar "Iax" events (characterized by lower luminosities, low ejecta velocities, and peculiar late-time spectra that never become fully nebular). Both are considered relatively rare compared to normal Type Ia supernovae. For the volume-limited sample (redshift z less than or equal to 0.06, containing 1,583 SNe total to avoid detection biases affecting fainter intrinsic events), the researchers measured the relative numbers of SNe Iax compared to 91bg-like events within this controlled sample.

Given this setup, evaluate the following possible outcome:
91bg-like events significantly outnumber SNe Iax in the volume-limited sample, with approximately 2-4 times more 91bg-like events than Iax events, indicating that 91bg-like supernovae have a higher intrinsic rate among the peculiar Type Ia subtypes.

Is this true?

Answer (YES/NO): NO